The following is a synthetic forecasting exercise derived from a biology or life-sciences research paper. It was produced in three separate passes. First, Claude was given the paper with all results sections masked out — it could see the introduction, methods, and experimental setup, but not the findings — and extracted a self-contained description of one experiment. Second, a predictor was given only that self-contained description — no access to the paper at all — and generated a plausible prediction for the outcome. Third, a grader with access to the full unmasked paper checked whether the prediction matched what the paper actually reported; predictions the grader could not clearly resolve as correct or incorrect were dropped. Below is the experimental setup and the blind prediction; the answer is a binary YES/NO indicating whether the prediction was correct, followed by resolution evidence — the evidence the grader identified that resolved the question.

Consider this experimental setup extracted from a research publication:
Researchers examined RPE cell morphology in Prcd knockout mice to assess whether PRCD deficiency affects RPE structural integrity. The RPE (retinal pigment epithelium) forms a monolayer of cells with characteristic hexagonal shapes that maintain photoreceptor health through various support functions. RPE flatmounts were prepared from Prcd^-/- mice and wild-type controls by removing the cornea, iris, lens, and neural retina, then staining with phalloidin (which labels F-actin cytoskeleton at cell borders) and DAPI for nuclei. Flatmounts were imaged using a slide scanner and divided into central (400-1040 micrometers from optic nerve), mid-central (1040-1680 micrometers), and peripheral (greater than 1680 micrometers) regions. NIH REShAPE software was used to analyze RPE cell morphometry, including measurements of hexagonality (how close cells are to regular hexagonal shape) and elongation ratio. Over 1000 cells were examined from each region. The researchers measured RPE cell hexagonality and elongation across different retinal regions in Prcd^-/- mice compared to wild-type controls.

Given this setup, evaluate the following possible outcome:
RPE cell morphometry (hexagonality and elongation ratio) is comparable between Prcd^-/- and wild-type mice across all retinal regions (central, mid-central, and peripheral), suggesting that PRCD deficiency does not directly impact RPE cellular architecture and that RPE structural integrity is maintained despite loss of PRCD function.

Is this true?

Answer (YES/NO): NO